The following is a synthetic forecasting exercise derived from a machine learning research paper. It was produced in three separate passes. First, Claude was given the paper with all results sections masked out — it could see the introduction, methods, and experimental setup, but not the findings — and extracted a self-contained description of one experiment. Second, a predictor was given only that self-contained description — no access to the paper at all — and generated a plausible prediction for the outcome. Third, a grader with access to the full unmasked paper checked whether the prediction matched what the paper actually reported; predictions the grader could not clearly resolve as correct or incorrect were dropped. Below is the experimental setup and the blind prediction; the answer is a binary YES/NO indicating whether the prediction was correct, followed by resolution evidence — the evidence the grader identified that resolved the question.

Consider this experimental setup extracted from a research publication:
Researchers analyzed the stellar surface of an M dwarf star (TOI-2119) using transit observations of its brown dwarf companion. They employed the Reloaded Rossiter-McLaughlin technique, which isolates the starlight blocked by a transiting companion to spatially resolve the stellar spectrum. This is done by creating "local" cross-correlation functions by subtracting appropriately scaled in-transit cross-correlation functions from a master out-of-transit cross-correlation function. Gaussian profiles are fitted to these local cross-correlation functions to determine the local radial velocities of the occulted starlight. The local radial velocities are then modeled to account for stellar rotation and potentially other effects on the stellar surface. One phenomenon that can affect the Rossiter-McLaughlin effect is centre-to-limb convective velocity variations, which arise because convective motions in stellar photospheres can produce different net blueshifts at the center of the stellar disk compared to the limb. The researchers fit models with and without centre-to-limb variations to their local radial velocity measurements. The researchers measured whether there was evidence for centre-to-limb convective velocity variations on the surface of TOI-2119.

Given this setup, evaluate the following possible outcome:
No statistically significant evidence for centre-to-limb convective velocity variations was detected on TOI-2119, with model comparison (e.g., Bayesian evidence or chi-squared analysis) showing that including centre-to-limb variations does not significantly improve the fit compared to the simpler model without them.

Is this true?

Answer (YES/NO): NO